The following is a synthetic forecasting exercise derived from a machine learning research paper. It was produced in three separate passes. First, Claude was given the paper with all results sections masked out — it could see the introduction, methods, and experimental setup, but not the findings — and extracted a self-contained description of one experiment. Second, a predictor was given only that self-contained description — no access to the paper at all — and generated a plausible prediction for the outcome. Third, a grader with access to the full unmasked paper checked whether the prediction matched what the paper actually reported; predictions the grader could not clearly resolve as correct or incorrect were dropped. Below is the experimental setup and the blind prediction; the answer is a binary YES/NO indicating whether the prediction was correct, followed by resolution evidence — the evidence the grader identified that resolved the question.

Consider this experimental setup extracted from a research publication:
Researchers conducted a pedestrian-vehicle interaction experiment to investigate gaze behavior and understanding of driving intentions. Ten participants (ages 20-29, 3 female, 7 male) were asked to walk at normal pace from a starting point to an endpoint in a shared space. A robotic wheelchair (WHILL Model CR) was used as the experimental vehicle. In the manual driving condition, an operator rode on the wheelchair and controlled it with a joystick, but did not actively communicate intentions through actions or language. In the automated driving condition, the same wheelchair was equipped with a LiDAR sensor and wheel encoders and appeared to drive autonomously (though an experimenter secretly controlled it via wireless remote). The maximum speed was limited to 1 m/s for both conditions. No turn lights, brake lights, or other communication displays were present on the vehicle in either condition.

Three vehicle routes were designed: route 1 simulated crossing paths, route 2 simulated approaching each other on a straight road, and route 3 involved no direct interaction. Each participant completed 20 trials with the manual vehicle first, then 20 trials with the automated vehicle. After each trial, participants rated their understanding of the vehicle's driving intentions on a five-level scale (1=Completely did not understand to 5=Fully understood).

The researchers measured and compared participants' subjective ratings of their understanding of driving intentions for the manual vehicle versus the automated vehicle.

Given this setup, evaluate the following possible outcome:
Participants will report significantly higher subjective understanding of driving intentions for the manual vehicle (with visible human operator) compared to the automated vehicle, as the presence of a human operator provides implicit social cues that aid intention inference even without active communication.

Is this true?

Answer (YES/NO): YES